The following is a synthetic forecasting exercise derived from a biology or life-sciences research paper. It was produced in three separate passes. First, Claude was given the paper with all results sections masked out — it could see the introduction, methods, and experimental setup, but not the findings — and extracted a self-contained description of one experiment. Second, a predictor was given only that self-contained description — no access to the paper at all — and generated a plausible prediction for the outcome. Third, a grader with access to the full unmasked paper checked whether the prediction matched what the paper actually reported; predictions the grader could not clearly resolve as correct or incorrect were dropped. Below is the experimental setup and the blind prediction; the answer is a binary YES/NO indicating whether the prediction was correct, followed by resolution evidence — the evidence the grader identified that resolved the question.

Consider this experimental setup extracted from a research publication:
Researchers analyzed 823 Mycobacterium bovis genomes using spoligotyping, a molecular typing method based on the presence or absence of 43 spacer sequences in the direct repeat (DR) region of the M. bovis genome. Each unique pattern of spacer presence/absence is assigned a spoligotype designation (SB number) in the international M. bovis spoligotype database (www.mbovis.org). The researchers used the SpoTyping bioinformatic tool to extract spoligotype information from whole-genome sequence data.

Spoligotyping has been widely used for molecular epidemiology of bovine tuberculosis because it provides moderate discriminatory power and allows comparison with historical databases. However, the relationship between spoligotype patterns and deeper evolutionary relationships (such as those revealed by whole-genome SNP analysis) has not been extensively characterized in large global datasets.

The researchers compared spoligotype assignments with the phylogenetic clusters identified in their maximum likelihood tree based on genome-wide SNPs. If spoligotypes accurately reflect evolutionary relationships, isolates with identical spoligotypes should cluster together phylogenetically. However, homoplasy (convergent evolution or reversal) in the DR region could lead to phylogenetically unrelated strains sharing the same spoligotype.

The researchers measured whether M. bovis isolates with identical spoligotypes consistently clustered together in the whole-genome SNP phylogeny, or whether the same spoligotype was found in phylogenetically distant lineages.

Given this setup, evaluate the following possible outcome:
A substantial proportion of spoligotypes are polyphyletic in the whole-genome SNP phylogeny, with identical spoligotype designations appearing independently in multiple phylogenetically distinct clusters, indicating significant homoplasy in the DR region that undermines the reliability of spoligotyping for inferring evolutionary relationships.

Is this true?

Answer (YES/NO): NO